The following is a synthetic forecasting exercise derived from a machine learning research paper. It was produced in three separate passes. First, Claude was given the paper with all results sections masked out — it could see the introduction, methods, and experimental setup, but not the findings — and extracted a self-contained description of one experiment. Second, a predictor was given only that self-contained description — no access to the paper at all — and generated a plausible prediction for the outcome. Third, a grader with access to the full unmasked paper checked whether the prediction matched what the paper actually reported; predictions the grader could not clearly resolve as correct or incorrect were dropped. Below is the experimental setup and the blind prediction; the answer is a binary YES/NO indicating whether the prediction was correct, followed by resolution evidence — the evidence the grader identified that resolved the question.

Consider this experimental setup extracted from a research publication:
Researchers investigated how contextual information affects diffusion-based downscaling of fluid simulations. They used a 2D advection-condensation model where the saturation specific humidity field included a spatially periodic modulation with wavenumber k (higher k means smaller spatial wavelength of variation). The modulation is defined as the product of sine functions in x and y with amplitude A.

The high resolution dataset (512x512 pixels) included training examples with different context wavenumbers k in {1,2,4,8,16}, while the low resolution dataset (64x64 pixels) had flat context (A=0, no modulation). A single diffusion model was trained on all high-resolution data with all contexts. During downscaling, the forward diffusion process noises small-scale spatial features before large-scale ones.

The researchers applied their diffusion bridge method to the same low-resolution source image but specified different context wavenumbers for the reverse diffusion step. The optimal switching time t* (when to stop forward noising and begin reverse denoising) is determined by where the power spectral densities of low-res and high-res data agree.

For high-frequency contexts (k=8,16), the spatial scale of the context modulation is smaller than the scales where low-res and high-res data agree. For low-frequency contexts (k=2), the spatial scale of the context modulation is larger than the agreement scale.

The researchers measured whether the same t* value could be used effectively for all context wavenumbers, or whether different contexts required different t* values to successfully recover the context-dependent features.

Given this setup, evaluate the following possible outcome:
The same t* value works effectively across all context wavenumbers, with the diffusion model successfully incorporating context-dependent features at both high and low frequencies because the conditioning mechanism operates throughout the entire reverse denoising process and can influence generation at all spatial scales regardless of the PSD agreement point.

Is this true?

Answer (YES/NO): NO